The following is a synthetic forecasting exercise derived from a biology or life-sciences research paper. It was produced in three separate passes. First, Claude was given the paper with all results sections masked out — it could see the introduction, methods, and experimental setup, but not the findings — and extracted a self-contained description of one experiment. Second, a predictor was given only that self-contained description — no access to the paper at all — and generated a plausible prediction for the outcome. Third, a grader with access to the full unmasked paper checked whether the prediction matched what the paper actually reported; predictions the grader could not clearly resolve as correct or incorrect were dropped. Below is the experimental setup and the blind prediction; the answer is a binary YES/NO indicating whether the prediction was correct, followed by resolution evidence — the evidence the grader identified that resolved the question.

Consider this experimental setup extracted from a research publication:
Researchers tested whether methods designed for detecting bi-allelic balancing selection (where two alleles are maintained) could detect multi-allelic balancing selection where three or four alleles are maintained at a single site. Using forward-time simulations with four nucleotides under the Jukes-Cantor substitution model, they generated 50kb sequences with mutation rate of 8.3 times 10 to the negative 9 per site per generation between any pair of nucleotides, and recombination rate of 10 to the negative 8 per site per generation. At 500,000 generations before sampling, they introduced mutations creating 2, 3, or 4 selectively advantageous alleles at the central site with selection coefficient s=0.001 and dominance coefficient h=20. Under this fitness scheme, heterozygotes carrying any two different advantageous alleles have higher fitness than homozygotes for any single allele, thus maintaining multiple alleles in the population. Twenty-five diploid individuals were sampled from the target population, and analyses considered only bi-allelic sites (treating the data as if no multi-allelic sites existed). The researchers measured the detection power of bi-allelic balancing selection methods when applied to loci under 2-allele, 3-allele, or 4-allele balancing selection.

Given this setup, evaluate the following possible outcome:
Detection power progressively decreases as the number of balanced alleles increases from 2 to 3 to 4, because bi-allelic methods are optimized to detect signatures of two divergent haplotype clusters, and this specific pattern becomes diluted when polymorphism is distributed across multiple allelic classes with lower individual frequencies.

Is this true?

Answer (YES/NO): NO